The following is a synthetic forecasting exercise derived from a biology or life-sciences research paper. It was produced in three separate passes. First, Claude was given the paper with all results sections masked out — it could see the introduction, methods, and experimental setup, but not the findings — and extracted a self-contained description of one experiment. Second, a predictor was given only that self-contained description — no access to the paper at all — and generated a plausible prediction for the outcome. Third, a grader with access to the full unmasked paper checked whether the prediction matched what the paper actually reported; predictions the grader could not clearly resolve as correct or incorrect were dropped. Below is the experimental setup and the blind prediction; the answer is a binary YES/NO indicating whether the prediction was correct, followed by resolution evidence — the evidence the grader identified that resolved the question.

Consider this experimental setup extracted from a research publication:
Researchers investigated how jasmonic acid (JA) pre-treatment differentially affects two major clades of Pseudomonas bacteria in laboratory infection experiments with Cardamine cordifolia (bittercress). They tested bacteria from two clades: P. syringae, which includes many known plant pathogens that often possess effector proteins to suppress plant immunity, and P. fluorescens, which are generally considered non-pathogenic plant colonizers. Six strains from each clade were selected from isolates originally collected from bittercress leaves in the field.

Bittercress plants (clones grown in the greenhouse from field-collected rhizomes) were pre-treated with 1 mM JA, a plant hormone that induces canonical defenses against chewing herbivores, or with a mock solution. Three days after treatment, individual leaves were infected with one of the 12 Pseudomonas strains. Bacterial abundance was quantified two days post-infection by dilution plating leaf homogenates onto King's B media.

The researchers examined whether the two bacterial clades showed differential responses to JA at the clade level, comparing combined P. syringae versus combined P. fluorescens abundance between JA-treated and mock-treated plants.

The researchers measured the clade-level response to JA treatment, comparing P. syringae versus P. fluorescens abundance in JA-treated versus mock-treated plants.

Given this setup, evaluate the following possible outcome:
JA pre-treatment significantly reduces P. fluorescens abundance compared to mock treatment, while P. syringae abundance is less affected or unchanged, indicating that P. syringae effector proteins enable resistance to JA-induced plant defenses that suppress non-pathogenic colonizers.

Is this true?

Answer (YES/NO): NO